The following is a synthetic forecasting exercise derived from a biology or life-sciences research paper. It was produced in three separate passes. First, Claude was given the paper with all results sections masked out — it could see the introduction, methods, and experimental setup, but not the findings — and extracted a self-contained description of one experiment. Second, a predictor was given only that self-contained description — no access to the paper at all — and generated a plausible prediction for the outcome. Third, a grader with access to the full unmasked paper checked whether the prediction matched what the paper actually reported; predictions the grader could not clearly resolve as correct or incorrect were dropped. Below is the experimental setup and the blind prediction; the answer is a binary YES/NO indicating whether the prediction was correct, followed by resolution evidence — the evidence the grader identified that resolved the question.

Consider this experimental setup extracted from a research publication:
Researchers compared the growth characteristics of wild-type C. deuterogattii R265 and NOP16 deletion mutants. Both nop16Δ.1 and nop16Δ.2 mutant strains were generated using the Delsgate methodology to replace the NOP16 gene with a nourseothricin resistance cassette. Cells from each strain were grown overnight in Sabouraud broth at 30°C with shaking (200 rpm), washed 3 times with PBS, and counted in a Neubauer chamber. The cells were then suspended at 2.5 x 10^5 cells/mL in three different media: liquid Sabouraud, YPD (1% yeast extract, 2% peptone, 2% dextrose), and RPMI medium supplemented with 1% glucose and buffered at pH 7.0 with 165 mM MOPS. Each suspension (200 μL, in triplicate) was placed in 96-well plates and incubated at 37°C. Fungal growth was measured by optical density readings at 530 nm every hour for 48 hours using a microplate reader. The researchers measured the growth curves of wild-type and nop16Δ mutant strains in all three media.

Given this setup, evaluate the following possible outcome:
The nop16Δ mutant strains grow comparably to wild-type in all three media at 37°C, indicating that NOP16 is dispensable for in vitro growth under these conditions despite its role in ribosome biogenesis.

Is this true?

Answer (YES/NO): NO